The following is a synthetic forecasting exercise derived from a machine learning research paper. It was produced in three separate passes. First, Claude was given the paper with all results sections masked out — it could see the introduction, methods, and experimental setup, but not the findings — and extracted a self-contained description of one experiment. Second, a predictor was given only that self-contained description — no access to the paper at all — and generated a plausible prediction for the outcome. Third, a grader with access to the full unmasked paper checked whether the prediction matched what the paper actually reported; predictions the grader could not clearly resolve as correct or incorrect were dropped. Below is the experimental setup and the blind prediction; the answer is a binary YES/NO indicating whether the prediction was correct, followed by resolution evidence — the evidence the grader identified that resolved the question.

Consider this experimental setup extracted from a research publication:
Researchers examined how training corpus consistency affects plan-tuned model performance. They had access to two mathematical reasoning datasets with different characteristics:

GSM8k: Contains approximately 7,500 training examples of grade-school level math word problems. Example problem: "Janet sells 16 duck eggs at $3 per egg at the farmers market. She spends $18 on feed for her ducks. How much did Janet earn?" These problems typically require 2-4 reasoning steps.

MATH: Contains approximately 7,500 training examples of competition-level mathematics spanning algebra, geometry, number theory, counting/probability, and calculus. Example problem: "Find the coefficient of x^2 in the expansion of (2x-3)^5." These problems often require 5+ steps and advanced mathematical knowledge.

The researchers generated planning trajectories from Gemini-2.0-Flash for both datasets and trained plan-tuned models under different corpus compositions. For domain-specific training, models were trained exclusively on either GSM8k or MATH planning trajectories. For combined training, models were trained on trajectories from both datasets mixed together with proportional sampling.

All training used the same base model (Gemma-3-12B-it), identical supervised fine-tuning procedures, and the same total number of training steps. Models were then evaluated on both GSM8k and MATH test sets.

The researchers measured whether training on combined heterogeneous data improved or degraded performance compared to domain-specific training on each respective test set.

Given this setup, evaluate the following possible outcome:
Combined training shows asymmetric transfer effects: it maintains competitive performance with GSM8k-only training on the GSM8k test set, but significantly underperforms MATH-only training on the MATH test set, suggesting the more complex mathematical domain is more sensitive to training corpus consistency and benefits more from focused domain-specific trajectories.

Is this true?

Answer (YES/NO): NO